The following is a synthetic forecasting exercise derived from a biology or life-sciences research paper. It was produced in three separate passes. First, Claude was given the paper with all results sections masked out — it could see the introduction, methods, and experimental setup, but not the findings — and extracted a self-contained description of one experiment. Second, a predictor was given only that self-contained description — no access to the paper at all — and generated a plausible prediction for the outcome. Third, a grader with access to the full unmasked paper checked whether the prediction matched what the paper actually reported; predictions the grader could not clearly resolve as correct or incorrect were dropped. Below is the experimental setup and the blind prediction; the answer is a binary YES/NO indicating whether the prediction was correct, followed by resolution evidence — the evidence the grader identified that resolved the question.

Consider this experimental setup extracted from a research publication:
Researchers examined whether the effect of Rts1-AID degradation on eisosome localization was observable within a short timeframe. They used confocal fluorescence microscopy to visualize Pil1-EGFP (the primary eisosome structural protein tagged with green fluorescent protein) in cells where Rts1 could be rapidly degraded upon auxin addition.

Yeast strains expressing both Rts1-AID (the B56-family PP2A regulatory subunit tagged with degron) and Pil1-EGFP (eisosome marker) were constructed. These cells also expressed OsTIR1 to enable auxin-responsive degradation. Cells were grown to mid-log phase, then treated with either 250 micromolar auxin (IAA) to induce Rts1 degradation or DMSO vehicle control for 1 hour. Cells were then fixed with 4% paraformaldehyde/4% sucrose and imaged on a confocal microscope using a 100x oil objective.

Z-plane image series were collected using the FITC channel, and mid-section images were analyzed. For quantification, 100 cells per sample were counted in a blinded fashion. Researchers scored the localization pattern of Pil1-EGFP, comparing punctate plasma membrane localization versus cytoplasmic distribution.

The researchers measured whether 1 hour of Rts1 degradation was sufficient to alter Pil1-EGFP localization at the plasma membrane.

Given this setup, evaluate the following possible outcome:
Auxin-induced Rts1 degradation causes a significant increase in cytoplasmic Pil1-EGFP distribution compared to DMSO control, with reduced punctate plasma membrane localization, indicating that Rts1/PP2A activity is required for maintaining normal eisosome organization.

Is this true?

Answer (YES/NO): YES